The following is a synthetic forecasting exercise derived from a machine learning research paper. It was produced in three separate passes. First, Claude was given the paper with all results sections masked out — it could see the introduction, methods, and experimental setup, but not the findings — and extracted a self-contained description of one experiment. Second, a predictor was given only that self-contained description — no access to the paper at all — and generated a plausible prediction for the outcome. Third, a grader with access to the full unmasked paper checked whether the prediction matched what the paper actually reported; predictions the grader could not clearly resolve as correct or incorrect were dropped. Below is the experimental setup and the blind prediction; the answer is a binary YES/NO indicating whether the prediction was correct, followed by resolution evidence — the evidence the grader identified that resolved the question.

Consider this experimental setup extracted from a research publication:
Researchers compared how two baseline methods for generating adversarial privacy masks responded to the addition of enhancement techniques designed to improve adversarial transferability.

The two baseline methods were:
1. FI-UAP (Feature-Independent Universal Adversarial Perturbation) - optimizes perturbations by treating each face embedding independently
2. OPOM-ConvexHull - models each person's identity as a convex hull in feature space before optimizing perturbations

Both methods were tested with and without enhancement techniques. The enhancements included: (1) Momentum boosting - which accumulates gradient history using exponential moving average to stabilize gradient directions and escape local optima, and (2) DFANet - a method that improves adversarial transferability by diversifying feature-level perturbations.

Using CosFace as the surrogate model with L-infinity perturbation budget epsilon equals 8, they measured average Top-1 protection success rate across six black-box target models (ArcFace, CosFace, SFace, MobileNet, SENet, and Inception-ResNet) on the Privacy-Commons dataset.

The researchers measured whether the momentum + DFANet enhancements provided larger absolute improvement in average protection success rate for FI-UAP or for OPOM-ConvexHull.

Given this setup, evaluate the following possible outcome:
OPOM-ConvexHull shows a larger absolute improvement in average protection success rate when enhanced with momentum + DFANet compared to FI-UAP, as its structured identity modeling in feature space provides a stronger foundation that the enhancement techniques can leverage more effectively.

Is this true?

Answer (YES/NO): NO